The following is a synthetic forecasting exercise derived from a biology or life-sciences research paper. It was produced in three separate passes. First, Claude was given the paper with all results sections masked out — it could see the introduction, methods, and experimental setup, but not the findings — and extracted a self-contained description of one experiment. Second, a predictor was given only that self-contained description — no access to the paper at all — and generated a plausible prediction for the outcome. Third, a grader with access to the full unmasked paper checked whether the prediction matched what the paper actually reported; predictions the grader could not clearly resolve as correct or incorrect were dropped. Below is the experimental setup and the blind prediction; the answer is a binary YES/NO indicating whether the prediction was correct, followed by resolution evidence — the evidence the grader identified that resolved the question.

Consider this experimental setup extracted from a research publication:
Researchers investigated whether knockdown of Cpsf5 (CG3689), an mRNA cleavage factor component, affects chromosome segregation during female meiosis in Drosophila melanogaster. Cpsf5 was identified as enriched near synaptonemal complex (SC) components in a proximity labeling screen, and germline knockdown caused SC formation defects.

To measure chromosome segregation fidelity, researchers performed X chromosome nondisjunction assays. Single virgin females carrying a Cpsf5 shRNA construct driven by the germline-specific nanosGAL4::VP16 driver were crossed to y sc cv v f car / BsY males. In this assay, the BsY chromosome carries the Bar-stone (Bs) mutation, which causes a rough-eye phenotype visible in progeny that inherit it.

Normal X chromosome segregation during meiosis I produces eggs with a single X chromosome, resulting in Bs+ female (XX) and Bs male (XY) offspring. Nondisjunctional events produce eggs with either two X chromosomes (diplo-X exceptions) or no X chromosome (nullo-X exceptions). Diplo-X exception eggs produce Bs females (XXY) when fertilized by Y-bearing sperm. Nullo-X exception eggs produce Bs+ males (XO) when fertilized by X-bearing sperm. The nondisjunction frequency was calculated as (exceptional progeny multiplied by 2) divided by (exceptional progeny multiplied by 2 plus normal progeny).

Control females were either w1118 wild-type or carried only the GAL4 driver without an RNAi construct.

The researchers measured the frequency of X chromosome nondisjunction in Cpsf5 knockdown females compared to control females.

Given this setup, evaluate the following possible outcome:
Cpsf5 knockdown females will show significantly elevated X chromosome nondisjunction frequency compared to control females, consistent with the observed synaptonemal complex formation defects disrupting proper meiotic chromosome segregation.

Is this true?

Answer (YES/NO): YES